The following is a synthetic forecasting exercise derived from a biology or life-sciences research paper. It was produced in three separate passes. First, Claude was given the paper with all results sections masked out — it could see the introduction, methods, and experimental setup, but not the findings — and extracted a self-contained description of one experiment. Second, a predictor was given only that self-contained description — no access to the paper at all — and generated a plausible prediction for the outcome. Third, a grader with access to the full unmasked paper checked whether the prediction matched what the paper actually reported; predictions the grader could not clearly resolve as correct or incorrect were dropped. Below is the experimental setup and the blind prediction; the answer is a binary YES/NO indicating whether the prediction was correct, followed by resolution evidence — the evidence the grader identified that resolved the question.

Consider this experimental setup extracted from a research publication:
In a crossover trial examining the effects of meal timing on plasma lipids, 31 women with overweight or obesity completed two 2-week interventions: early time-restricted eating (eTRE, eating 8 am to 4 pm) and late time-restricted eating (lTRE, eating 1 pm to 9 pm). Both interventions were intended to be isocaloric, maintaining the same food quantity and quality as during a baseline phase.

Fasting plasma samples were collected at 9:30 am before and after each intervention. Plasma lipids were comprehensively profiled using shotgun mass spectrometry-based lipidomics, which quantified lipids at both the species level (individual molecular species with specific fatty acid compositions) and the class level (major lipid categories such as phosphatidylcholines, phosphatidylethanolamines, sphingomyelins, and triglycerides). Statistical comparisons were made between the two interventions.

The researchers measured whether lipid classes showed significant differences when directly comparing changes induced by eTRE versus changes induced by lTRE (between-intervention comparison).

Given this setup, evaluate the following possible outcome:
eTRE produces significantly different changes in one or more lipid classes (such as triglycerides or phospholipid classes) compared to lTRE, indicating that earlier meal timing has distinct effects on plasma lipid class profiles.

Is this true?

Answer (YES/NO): NO